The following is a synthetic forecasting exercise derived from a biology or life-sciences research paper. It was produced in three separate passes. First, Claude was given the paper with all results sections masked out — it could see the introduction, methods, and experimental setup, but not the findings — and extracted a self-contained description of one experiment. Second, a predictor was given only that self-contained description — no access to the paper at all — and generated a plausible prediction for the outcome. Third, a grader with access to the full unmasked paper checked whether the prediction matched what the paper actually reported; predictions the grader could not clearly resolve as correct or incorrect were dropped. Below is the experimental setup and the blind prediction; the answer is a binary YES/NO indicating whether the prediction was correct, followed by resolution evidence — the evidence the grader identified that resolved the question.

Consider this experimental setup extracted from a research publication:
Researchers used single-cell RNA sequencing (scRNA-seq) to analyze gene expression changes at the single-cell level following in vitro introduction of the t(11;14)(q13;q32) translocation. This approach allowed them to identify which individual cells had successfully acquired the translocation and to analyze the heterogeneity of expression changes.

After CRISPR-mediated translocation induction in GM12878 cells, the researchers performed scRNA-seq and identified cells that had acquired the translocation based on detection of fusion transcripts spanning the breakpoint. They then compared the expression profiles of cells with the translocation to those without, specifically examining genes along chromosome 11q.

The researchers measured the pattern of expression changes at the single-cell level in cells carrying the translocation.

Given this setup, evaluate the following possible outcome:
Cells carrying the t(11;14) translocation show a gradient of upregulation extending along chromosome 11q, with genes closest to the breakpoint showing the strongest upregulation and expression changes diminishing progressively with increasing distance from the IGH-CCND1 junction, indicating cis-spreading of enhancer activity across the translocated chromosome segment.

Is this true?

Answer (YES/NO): NO